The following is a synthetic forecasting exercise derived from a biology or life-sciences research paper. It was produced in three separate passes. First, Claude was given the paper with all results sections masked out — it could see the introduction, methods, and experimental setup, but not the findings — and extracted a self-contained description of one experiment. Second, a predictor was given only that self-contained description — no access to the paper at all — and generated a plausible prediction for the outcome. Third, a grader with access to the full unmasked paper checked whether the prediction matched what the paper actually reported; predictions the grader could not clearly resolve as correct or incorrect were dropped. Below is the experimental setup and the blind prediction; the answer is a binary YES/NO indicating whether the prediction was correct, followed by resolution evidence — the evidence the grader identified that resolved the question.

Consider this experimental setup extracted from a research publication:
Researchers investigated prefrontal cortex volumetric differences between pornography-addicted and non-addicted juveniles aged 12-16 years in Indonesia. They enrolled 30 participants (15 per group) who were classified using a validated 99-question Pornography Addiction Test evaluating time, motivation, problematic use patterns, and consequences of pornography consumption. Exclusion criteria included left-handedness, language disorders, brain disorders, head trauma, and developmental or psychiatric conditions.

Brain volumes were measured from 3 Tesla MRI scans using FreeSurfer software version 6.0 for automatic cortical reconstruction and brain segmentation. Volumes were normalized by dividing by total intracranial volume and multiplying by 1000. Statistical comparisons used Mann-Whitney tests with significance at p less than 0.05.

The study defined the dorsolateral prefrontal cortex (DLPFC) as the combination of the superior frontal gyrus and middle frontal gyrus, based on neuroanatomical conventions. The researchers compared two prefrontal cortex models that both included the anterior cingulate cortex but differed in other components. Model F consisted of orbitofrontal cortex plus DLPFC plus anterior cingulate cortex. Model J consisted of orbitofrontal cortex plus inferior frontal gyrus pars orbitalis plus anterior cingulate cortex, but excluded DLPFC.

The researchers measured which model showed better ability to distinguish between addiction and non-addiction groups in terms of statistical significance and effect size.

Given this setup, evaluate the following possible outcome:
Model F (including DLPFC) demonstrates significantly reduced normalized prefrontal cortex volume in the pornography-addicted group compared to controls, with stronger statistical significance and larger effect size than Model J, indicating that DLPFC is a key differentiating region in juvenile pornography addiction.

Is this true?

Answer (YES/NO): YES